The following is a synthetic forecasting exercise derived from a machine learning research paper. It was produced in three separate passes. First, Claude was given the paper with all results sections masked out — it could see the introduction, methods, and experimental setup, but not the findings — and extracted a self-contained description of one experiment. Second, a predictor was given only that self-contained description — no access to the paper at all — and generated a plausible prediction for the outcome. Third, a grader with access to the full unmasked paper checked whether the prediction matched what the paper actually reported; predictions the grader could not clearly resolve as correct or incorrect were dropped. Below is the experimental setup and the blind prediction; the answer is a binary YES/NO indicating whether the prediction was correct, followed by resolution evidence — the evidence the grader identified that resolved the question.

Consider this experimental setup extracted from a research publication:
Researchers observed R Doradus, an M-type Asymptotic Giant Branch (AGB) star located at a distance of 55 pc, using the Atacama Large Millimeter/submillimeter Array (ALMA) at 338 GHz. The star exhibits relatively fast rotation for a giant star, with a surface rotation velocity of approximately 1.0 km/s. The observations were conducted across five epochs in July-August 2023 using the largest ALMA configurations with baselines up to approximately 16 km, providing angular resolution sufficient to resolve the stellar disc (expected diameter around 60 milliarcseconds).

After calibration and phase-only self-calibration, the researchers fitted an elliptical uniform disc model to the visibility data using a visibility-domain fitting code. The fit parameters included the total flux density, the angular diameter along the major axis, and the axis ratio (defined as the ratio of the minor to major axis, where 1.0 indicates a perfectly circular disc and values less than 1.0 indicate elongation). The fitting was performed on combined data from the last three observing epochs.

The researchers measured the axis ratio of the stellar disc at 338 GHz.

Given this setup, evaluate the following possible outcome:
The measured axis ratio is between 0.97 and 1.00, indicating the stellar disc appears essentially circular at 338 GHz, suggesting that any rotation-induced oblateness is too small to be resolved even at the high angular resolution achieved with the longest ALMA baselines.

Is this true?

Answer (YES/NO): YES